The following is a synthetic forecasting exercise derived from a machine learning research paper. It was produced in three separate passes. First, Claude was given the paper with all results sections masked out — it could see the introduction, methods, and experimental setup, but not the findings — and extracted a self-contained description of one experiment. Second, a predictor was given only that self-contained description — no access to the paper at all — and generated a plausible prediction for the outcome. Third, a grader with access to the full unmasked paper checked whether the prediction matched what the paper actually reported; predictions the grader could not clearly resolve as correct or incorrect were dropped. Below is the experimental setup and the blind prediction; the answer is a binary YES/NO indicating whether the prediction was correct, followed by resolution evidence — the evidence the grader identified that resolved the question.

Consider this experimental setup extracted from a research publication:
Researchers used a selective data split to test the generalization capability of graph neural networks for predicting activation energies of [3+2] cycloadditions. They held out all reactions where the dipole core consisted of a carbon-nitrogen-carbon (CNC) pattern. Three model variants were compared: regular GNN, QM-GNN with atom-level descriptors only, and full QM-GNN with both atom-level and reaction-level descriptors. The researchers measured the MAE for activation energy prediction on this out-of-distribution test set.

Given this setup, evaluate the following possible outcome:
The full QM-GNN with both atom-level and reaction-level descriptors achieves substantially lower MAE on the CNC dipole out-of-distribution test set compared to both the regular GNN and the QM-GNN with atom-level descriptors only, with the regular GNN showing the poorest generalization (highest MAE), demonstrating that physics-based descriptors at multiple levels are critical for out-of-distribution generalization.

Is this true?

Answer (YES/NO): NO